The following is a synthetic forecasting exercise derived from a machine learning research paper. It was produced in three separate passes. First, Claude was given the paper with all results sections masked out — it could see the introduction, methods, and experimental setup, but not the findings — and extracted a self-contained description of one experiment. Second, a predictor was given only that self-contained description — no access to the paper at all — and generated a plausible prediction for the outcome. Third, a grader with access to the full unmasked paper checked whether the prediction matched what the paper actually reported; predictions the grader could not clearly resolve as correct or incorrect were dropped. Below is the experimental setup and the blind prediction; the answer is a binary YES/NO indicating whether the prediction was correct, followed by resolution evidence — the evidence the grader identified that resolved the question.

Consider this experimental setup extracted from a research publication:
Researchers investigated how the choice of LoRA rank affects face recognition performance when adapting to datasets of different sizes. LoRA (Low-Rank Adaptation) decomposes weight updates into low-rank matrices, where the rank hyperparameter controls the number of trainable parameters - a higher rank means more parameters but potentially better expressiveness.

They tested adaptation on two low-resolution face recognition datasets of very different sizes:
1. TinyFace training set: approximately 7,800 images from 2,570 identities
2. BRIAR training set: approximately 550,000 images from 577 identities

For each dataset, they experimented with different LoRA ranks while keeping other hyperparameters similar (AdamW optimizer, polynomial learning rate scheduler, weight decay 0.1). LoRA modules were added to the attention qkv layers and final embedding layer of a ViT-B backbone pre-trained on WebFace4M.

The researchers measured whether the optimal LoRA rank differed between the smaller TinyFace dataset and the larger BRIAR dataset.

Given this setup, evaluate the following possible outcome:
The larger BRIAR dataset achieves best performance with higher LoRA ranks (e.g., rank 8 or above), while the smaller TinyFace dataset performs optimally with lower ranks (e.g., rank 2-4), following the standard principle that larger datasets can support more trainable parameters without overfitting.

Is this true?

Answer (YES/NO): NO